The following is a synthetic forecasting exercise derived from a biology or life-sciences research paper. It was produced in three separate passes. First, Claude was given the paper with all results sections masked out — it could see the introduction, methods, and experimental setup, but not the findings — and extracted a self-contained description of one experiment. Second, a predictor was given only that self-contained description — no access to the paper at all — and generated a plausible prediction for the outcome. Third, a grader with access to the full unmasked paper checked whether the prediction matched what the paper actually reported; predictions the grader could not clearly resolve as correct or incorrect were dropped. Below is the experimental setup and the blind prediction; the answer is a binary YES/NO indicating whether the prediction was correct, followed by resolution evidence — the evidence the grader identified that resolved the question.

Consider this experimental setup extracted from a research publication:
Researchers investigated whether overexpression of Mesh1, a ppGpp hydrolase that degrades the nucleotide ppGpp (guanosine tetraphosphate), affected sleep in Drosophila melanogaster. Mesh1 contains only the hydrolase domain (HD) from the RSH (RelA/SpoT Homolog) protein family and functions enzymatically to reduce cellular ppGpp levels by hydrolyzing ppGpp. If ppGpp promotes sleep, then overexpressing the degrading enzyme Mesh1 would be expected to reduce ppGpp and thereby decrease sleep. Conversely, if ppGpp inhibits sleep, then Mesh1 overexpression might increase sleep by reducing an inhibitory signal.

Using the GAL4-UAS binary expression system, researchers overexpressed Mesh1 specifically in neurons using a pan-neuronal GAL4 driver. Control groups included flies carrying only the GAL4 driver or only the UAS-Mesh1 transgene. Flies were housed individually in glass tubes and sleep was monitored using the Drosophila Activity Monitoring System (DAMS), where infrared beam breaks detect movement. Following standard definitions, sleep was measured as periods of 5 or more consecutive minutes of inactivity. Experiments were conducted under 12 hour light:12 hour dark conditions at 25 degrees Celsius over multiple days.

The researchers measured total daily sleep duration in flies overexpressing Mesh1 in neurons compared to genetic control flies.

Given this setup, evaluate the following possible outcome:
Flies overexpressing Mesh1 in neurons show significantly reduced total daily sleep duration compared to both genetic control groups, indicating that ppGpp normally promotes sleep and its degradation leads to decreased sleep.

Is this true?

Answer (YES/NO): NO